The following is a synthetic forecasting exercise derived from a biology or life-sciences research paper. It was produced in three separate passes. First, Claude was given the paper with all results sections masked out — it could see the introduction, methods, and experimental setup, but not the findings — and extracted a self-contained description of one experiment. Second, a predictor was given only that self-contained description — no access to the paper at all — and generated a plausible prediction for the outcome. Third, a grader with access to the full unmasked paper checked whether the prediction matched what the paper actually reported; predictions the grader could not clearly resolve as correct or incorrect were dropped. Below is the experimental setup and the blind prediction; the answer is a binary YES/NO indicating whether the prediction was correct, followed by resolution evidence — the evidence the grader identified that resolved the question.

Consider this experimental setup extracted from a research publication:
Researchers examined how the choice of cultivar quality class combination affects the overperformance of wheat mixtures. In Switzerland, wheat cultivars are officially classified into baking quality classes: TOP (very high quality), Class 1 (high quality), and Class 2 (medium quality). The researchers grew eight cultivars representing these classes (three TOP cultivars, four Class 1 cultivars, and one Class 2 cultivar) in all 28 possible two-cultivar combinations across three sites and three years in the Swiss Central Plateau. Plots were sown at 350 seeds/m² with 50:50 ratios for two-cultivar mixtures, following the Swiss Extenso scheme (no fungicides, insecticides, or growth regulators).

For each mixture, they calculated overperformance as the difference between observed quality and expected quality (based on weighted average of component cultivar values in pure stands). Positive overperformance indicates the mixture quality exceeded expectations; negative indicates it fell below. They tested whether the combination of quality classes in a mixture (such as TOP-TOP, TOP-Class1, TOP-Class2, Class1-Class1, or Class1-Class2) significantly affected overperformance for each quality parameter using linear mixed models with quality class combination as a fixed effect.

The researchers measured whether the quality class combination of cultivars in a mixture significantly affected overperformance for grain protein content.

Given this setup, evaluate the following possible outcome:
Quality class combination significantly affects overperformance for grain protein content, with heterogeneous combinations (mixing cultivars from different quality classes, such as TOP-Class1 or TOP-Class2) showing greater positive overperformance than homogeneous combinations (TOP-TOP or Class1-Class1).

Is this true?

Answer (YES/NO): NO